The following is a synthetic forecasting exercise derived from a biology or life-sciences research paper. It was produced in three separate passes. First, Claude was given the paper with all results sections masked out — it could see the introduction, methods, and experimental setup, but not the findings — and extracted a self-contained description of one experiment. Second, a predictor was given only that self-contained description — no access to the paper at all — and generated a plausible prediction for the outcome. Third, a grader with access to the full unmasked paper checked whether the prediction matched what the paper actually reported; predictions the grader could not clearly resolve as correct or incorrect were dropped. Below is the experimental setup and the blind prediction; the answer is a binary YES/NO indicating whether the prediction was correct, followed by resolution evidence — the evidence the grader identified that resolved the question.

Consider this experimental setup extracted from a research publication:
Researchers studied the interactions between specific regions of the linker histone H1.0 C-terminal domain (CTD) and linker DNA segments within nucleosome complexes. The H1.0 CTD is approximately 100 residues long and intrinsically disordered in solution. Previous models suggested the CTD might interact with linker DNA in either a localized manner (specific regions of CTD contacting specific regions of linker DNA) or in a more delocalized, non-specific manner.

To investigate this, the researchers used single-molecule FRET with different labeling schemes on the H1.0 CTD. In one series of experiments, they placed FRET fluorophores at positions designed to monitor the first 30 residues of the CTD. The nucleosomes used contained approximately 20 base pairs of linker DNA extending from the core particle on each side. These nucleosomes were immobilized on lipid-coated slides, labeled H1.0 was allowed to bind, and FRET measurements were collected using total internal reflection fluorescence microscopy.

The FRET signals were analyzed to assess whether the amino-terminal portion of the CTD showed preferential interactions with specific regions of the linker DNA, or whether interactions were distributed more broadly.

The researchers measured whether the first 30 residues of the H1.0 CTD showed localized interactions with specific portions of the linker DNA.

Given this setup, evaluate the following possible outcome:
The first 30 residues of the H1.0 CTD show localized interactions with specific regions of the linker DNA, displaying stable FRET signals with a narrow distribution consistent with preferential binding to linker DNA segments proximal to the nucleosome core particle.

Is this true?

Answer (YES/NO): YES